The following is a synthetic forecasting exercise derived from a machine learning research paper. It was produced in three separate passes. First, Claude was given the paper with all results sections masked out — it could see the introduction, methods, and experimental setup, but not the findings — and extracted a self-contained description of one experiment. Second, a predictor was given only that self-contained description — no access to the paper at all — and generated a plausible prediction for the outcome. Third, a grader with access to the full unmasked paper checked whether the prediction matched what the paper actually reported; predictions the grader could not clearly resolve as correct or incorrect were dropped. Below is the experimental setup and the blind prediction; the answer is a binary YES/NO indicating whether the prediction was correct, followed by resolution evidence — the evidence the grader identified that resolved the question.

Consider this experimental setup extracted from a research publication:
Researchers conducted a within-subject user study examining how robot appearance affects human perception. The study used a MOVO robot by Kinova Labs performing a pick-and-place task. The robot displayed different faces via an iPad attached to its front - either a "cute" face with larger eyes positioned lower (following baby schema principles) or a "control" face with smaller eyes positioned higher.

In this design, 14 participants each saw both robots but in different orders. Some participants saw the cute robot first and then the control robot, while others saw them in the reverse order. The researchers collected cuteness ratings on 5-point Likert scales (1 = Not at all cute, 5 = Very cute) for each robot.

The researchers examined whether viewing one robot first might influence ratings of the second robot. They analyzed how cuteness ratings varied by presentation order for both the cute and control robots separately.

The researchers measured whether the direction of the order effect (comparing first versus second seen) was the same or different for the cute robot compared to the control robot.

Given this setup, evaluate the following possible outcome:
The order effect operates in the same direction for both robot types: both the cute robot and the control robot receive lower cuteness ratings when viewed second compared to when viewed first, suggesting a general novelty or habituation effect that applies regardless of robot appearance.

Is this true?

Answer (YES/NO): NO